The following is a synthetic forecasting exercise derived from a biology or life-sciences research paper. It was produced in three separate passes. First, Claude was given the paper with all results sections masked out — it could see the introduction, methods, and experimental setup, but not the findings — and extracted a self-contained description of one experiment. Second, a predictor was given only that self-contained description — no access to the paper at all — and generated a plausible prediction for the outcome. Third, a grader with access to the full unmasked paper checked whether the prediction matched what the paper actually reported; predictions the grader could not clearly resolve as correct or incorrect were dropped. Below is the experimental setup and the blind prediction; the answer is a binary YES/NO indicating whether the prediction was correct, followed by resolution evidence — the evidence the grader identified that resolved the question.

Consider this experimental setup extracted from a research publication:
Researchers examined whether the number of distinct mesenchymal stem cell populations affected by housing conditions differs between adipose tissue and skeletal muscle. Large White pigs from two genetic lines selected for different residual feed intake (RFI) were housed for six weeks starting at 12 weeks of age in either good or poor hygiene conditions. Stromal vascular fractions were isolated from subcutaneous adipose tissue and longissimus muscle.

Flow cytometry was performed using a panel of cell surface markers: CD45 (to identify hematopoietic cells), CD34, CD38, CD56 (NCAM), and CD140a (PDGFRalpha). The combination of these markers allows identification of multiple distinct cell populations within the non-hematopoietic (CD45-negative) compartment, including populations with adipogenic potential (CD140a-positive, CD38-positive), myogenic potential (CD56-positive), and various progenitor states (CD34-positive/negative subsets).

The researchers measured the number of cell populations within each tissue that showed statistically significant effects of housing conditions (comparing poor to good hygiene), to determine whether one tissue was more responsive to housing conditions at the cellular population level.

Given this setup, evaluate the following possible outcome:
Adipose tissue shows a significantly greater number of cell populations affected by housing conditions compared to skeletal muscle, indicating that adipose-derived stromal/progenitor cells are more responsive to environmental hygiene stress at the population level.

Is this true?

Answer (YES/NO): NO